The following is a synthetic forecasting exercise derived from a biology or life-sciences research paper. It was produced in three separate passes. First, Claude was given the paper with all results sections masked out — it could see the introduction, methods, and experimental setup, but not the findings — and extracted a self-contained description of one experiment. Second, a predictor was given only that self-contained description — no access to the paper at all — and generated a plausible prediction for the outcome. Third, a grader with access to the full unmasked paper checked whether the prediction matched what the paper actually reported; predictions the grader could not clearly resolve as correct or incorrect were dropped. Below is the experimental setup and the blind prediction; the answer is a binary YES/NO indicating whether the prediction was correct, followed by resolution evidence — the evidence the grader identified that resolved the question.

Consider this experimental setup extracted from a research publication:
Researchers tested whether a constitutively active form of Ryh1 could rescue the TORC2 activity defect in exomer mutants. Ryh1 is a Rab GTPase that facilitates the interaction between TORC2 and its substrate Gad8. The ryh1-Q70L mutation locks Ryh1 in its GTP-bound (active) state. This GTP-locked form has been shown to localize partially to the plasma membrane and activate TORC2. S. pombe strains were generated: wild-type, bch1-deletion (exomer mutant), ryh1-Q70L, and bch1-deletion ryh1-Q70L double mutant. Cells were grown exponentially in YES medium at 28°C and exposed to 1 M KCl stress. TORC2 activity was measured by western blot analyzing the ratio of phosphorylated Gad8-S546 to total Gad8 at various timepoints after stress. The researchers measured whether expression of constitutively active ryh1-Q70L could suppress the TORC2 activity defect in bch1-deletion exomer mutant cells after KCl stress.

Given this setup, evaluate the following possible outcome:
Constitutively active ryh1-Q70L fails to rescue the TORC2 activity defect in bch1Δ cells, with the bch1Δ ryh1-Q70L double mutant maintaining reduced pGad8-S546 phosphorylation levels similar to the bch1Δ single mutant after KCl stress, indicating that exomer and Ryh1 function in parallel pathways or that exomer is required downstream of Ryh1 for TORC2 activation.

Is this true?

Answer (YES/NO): YES